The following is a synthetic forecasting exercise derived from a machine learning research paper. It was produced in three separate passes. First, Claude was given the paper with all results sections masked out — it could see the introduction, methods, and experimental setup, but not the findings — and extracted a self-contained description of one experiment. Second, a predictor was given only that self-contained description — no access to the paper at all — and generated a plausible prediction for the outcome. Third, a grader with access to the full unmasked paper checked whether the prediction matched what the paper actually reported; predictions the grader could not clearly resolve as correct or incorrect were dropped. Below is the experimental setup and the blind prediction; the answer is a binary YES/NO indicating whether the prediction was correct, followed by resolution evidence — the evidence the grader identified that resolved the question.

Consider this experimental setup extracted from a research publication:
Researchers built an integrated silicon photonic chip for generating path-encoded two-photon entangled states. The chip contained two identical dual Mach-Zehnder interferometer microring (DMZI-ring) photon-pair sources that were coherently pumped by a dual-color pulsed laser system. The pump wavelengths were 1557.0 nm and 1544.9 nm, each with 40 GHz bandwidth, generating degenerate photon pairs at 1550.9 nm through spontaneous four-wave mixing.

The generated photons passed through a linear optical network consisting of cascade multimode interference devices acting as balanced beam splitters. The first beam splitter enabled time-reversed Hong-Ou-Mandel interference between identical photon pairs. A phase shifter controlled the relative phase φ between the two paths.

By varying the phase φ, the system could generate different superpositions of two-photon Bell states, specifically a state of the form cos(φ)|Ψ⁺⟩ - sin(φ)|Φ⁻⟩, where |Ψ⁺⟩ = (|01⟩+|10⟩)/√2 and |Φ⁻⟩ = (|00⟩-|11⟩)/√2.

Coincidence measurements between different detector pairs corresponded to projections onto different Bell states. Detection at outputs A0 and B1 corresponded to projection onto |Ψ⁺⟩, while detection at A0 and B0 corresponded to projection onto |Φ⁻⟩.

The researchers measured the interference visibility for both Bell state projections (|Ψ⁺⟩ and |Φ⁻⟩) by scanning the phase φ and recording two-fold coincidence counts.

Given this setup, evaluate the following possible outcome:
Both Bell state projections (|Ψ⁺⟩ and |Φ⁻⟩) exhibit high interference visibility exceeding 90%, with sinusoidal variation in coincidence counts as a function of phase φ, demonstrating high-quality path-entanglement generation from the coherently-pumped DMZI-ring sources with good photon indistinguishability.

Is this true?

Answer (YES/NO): YES